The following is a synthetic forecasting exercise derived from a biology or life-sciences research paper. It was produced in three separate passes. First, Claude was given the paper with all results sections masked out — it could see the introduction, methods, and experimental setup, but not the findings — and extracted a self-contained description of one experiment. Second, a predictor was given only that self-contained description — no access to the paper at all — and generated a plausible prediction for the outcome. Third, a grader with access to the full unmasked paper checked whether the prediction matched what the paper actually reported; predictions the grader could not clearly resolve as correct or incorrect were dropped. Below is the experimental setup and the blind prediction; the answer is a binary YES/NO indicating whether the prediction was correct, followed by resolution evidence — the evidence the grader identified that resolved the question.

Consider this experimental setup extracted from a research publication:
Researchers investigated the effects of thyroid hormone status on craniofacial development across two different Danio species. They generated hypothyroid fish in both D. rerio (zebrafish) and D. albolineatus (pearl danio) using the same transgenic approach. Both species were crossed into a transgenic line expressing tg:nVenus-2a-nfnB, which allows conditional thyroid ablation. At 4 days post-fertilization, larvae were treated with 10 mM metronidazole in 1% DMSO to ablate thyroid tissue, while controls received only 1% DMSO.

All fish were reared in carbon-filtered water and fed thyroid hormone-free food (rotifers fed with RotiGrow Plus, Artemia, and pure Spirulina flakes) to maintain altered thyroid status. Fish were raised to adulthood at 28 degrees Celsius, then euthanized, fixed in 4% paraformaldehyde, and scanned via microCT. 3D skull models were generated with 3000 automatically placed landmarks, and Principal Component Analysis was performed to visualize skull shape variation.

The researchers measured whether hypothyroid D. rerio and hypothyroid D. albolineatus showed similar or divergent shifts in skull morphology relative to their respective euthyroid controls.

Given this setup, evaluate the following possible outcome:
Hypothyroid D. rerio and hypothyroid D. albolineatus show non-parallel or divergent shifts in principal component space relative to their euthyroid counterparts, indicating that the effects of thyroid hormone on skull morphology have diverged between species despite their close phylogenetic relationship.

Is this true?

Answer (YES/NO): NO